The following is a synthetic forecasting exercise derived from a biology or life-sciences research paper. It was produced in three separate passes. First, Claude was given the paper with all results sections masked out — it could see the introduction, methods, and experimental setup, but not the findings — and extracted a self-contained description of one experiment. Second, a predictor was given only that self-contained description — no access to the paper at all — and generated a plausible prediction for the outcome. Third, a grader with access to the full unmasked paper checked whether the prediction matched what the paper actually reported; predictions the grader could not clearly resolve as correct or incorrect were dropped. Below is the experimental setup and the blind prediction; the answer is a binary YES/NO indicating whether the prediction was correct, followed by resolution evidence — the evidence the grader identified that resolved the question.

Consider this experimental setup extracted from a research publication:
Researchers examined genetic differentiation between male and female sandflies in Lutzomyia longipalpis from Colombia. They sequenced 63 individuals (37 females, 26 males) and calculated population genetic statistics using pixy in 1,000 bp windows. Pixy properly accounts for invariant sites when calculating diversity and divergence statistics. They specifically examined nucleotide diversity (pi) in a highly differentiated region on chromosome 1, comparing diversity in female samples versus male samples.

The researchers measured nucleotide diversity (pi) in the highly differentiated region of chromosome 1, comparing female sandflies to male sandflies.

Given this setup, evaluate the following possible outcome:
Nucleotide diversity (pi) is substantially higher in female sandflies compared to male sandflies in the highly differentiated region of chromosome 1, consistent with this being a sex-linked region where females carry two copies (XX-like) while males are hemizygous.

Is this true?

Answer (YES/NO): NO